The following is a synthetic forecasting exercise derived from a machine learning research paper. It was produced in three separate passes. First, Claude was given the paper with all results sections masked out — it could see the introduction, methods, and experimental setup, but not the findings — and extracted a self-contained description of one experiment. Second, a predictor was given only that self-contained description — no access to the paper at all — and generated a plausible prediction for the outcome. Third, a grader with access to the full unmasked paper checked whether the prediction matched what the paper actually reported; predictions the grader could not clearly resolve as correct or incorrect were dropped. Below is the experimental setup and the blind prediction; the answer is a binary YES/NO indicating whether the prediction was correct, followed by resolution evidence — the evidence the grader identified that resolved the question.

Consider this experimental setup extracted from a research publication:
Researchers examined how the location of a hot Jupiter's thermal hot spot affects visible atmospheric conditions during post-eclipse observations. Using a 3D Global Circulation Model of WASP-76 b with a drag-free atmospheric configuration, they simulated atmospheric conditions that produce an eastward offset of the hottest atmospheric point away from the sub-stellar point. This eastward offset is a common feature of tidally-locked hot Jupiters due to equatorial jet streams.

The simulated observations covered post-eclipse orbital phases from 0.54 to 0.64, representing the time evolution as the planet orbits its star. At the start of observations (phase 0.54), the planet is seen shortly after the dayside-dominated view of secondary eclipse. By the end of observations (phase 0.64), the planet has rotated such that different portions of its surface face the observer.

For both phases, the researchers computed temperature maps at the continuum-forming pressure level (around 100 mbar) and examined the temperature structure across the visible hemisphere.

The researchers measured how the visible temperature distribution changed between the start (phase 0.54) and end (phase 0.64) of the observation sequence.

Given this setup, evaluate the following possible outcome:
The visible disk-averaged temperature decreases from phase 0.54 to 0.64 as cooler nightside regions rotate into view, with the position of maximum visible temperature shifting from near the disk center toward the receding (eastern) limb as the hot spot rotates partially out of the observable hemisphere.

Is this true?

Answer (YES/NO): YES